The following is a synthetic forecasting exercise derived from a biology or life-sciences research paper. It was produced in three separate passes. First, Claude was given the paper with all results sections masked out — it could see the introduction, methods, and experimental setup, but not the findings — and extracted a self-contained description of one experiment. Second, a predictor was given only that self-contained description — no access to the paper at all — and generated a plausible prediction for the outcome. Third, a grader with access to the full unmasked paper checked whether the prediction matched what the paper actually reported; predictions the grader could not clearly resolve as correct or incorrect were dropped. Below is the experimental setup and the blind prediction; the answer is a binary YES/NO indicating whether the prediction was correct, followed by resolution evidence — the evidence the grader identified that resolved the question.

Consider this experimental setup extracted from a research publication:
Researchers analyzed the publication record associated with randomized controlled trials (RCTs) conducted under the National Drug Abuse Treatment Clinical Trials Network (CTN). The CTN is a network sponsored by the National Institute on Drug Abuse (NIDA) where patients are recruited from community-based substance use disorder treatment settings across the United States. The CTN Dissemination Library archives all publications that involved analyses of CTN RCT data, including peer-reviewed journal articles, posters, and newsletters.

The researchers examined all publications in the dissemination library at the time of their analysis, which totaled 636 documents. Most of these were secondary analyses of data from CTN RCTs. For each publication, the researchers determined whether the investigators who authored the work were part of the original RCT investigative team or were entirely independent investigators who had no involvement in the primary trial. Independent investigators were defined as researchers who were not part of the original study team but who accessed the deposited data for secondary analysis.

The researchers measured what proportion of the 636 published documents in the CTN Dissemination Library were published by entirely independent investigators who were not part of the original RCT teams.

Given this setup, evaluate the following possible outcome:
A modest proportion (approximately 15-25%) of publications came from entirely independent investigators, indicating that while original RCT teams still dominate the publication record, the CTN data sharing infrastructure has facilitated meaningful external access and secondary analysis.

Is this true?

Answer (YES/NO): NO